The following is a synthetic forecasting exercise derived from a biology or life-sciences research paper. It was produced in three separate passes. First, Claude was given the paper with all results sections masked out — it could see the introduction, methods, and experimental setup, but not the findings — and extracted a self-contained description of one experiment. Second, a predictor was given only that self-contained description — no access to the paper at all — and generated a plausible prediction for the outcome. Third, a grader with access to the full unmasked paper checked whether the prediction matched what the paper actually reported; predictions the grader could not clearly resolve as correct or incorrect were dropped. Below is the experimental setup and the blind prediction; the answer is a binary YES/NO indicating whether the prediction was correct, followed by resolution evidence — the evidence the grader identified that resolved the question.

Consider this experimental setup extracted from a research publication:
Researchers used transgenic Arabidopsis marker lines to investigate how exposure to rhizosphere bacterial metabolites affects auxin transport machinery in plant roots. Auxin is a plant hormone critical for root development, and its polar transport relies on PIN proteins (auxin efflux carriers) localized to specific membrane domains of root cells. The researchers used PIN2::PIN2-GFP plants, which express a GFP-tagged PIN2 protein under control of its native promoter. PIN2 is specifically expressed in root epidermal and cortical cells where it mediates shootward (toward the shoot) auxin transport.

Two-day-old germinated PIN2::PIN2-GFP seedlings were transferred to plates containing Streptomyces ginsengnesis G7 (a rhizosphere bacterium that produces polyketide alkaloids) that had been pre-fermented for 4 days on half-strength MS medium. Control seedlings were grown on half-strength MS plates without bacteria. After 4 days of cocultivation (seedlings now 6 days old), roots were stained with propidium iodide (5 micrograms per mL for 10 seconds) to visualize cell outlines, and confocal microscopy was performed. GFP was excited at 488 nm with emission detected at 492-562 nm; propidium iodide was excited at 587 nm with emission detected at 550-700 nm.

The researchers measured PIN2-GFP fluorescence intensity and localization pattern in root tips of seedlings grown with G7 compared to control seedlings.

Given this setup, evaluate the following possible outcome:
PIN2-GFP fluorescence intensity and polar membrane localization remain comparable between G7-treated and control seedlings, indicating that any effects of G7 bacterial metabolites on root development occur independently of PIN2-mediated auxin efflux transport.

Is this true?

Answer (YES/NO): NO